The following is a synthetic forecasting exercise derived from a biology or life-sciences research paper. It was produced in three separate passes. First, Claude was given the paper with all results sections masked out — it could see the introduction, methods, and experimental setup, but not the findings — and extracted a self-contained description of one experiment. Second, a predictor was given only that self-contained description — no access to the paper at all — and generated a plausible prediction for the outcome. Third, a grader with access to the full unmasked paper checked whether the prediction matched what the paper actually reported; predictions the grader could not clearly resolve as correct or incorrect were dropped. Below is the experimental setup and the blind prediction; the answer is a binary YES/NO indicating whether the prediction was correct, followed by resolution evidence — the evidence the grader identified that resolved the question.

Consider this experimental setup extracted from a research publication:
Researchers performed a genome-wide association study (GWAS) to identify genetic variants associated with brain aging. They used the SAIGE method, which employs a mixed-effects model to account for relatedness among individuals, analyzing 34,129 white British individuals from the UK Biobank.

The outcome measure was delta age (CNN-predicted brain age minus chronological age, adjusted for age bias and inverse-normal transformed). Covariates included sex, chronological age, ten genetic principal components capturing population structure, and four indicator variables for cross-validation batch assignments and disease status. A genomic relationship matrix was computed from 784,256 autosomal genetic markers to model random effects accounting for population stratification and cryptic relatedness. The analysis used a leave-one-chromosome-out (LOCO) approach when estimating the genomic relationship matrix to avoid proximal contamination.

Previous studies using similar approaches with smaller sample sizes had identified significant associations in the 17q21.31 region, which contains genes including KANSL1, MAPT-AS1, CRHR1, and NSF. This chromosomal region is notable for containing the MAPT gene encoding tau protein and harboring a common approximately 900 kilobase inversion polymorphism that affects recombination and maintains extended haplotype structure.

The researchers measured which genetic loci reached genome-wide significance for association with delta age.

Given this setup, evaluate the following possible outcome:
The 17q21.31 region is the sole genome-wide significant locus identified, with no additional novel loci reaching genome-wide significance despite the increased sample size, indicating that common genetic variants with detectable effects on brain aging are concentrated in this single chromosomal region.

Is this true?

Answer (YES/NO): NO